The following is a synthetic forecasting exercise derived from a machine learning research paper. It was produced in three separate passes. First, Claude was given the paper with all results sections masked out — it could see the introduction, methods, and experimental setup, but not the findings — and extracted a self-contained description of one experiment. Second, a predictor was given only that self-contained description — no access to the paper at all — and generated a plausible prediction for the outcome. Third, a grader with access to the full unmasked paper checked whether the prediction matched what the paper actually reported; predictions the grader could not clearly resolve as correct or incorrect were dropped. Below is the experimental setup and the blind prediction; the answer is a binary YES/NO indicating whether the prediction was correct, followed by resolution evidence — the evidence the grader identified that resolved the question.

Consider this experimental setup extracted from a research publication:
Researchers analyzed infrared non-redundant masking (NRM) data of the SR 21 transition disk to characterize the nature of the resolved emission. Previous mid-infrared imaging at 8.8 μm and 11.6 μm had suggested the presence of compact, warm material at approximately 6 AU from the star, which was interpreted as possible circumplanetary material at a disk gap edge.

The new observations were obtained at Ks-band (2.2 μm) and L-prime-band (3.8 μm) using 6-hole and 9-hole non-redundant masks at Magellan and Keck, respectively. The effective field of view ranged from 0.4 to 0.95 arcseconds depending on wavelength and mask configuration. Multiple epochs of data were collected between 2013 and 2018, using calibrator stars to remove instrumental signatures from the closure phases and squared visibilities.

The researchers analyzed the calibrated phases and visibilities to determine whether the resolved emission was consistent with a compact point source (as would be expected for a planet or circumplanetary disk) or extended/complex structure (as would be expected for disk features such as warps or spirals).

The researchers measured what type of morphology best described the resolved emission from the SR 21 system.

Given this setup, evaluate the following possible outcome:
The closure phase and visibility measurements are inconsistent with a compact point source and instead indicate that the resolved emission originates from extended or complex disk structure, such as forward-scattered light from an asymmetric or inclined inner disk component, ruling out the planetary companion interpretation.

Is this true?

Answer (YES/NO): YES